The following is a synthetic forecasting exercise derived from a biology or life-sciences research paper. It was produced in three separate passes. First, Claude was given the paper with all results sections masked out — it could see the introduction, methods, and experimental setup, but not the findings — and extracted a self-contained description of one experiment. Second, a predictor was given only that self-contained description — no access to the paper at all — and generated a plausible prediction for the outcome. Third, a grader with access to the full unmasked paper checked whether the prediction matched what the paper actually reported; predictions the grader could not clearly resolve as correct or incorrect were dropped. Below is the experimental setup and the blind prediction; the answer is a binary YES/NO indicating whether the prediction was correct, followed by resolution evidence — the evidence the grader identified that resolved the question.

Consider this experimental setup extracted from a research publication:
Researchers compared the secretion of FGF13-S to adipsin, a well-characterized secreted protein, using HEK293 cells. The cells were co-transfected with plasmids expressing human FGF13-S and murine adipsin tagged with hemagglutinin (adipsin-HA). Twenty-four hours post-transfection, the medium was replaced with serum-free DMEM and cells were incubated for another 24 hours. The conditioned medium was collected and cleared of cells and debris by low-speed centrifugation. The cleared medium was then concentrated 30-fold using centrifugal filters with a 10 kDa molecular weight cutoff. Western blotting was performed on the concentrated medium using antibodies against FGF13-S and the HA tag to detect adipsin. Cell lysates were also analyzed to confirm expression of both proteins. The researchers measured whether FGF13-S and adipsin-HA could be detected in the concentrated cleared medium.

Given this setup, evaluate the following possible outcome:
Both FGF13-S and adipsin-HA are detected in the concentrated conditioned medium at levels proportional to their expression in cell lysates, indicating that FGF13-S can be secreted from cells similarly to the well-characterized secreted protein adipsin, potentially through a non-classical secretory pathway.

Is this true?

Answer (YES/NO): NO